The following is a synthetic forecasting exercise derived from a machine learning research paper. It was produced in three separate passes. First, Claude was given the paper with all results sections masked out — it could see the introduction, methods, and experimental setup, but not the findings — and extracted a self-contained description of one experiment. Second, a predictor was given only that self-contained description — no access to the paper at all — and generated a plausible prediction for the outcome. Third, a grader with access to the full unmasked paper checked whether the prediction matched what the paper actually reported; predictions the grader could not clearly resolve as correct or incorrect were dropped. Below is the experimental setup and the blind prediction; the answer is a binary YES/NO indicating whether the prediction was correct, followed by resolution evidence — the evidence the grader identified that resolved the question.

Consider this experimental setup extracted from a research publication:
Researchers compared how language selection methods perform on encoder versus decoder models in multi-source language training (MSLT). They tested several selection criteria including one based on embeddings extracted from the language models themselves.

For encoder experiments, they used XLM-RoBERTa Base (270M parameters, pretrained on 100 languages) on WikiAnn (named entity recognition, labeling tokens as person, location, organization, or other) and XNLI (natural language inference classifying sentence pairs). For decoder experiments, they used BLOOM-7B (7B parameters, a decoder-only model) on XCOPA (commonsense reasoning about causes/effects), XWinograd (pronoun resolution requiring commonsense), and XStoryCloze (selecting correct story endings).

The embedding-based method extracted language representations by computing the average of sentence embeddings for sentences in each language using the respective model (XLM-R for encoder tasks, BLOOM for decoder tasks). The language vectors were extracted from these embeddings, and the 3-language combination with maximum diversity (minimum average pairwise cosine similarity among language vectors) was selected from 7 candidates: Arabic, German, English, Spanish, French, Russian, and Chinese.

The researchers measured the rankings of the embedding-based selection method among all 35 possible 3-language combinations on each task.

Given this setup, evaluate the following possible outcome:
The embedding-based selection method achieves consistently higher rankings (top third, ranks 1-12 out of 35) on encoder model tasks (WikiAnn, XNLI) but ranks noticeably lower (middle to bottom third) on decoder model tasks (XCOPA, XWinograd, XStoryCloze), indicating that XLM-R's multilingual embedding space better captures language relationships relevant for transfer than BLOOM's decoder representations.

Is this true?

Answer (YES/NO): NO